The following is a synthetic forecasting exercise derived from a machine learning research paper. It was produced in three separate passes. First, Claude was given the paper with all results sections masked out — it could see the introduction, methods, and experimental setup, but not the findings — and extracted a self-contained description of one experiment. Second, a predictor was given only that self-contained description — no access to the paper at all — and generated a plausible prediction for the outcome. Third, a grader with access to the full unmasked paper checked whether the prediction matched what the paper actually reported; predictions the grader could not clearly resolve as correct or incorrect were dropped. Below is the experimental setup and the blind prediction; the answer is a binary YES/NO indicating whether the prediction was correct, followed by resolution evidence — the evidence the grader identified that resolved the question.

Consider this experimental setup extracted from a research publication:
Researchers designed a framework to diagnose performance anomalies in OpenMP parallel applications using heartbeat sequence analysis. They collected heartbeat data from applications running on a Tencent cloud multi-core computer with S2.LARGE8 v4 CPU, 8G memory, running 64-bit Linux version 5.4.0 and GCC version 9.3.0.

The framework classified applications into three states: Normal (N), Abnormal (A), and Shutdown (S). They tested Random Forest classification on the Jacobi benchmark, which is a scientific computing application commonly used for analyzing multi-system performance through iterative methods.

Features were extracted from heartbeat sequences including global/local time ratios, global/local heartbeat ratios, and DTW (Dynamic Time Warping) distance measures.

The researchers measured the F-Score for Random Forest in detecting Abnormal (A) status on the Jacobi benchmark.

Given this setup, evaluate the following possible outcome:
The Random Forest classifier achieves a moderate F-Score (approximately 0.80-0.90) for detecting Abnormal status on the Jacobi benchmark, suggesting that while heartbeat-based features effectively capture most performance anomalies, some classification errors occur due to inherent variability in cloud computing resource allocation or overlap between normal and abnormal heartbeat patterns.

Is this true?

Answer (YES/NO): NO